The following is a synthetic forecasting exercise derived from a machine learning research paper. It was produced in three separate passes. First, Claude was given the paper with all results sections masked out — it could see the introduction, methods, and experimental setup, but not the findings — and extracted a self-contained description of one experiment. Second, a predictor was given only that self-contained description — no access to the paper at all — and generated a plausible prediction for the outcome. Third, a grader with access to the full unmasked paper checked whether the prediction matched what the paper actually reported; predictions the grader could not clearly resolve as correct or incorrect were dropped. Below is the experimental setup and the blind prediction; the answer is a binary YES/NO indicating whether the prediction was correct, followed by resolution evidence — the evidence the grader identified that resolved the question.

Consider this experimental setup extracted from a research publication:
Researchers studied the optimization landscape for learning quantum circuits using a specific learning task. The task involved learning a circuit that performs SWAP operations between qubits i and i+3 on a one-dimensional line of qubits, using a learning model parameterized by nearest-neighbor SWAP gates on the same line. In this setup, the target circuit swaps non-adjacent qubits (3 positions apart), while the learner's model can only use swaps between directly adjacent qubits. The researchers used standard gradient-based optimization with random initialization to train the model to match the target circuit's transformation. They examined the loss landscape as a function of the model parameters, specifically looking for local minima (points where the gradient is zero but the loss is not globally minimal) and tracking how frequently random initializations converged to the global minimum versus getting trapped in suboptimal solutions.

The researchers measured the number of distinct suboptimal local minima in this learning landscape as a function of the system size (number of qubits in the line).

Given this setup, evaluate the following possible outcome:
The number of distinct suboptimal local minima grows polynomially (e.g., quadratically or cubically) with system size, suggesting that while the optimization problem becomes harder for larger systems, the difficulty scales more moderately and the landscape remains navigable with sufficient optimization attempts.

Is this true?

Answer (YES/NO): NO